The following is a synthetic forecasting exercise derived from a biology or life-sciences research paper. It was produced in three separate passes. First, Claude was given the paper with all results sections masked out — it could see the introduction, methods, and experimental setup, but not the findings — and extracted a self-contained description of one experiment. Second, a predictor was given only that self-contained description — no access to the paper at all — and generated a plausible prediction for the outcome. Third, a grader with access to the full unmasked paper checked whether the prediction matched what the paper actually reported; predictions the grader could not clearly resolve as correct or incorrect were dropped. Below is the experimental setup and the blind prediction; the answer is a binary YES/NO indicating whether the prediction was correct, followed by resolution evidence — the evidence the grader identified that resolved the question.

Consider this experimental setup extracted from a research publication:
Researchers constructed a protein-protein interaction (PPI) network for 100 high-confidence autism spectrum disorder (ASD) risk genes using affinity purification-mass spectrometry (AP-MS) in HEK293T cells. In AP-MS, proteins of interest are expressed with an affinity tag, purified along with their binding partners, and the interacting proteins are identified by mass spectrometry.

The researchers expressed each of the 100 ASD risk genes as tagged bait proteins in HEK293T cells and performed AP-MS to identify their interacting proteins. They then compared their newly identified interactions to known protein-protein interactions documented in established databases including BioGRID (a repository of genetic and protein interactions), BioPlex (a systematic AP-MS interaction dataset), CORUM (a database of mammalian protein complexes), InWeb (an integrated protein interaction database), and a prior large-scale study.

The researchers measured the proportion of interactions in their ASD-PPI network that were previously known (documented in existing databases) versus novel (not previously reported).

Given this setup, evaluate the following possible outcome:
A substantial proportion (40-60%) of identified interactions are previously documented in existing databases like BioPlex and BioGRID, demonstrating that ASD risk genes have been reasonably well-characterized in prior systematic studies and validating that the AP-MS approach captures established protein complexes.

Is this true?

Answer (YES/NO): NO